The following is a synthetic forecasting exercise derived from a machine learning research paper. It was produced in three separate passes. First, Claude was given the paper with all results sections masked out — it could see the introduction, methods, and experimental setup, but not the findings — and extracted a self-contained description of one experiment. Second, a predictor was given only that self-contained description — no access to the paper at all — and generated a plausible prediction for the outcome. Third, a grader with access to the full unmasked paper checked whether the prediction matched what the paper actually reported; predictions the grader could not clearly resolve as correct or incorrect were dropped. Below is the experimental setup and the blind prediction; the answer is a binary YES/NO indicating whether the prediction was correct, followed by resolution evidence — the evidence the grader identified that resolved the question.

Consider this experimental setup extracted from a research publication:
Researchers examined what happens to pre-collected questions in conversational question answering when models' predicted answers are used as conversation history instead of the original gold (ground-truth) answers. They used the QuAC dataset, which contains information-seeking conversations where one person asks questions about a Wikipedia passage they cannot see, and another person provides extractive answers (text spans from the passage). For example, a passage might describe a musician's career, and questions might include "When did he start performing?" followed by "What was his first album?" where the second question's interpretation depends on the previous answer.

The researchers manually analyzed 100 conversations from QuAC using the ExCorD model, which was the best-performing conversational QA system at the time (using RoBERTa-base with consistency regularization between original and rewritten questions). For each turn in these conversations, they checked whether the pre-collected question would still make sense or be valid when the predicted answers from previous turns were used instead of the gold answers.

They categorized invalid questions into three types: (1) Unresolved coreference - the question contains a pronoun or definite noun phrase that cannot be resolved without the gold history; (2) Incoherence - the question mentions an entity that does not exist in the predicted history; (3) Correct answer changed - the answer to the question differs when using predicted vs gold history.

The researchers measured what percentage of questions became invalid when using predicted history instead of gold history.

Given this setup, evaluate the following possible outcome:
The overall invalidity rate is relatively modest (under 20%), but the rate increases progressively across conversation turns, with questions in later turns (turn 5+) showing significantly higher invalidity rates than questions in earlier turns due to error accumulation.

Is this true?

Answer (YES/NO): NO